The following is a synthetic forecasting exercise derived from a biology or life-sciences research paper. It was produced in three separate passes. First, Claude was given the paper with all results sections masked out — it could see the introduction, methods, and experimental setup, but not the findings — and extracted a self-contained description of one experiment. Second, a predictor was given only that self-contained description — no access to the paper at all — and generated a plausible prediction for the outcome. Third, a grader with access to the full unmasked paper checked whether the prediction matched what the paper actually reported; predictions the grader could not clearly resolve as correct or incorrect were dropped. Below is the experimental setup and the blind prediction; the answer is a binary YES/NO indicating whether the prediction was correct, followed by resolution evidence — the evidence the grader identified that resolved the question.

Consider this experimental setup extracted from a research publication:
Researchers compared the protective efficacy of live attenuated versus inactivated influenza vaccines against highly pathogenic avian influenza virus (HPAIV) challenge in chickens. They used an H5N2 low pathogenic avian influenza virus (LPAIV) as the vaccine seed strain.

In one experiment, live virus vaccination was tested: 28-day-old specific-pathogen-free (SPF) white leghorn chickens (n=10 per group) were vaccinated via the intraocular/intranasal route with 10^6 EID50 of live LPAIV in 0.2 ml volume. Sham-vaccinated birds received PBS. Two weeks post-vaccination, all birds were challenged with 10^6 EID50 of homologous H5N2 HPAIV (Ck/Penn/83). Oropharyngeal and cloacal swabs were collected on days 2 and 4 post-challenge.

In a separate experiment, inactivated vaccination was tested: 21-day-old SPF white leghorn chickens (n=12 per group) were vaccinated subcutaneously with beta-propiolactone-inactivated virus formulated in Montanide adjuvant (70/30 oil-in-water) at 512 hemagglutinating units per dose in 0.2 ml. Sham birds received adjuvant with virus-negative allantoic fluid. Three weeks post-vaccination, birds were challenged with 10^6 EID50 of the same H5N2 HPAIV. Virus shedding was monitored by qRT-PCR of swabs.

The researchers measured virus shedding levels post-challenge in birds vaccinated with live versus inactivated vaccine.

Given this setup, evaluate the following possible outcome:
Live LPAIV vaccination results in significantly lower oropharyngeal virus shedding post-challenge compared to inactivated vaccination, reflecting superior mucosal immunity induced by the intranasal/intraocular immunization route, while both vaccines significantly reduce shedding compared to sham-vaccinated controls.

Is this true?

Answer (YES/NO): YES